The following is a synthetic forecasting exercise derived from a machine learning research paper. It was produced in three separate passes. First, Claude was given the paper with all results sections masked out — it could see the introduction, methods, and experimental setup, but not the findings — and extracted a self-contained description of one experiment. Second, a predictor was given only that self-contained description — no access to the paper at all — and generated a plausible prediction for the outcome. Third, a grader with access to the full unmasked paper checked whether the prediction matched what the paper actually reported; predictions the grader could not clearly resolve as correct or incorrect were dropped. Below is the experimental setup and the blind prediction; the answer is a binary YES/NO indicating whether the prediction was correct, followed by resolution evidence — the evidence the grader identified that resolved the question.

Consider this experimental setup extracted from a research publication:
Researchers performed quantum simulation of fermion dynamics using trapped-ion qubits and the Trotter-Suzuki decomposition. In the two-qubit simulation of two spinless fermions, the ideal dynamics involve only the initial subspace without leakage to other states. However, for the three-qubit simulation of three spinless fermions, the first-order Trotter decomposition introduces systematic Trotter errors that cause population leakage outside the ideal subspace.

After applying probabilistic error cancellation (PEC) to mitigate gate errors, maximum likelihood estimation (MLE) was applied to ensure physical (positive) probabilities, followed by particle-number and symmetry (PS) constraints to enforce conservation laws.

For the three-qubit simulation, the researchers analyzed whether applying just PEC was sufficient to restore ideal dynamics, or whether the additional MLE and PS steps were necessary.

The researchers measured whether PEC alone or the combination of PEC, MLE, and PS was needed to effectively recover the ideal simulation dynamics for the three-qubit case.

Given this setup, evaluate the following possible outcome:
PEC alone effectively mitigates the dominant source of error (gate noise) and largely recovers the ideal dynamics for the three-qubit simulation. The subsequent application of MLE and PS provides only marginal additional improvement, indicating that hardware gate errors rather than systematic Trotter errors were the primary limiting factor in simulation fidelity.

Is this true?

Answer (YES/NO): YES